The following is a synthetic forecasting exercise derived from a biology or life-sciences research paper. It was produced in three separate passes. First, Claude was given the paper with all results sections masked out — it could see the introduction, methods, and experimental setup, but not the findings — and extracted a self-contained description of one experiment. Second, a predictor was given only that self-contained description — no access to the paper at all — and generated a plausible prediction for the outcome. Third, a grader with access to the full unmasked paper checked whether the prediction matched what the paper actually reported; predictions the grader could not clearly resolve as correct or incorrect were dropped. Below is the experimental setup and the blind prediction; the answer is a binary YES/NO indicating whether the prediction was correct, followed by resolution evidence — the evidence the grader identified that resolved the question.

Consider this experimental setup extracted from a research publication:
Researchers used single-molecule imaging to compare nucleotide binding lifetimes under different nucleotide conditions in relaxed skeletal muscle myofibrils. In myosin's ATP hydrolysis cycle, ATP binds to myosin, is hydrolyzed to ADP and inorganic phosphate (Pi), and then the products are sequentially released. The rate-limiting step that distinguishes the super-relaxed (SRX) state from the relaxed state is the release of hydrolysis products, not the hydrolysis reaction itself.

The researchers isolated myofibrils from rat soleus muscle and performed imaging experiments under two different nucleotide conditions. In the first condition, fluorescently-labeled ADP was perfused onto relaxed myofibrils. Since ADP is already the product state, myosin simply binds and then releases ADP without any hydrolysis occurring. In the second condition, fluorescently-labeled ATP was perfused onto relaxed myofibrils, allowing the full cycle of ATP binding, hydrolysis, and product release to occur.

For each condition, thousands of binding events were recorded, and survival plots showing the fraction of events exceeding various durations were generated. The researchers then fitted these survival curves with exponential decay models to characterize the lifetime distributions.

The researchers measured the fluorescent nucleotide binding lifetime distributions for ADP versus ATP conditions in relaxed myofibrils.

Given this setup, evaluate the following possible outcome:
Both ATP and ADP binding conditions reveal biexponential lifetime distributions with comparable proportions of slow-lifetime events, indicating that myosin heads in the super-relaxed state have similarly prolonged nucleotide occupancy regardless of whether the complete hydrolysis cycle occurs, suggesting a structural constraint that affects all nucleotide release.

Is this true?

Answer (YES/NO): NO